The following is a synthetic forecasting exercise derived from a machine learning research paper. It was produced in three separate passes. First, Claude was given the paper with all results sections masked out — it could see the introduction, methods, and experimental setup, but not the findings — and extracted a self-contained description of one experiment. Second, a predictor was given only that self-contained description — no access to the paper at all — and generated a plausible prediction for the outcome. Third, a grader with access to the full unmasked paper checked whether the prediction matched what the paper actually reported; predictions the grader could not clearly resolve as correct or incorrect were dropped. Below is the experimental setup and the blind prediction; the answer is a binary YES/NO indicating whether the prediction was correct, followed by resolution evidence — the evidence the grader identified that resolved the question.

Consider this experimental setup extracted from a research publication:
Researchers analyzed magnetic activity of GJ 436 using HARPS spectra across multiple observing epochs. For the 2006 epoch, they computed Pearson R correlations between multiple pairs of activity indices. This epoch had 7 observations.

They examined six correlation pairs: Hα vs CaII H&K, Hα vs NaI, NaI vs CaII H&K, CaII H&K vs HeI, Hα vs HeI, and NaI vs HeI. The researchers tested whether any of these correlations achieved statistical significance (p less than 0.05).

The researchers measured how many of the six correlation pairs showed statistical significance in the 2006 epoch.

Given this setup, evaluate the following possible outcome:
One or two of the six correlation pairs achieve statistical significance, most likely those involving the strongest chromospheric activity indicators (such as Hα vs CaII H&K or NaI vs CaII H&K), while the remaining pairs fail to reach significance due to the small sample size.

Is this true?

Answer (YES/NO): NO